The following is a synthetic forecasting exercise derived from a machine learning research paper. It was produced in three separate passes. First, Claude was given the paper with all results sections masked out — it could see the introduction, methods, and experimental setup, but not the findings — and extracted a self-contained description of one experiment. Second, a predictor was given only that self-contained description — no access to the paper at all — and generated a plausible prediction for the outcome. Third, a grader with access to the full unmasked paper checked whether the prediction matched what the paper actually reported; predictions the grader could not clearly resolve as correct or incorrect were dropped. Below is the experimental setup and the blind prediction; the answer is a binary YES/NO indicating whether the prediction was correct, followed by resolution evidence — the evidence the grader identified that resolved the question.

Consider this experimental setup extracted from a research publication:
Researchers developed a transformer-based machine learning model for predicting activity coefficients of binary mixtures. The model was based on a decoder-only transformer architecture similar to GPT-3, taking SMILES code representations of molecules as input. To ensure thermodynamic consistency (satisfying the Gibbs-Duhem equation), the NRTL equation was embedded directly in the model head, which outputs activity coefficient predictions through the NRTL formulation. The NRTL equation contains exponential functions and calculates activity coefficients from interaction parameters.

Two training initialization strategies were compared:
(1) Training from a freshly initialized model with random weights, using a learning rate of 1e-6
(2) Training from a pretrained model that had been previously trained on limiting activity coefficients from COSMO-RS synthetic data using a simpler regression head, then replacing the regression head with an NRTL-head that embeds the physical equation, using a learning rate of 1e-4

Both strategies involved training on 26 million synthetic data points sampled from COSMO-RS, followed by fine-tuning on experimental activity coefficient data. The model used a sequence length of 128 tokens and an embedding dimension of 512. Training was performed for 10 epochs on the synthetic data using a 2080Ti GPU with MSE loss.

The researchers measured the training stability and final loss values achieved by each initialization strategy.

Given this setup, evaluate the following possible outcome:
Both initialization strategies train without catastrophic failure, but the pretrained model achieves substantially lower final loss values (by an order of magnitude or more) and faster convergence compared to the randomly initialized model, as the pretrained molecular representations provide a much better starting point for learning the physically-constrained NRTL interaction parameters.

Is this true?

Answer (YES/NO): NO